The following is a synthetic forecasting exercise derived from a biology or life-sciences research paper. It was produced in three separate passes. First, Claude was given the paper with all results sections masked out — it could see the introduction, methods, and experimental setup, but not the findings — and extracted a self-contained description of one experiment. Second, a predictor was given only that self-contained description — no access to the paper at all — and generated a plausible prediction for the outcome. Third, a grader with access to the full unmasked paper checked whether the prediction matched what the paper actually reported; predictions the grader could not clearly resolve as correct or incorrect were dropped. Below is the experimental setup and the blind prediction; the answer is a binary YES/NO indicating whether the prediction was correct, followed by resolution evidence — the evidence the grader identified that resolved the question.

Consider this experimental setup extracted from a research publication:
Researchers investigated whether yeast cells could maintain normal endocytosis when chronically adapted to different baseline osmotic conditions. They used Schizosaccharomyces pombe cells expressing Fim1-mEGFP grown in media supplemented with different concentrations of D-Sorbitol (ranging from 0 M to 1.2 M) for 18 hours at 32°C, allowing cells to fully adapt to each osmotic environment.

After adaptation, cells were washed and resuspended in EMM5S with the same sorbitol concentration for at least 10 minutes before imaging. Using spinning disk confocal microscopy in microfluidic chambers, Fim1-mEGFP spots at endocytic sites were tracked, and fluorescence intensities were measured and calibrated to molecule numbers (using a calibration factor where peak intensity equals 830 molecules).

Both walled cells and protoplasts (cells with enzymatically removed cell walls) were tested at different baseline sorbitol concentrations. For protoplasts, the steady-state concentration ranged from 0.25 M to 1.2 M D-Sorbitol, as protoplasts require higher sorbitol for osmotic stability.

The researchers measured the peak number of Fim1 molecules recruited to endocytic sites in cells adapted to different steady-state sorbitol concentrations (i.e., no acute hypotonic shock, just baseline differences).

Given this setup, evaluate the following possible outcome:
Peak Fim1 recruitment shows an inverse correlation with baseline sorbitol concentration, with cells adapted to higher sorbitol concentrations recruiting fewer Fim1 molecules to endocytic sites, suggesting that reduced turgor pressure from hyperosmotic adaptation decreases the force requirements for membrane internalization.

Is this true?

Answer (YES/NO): NO